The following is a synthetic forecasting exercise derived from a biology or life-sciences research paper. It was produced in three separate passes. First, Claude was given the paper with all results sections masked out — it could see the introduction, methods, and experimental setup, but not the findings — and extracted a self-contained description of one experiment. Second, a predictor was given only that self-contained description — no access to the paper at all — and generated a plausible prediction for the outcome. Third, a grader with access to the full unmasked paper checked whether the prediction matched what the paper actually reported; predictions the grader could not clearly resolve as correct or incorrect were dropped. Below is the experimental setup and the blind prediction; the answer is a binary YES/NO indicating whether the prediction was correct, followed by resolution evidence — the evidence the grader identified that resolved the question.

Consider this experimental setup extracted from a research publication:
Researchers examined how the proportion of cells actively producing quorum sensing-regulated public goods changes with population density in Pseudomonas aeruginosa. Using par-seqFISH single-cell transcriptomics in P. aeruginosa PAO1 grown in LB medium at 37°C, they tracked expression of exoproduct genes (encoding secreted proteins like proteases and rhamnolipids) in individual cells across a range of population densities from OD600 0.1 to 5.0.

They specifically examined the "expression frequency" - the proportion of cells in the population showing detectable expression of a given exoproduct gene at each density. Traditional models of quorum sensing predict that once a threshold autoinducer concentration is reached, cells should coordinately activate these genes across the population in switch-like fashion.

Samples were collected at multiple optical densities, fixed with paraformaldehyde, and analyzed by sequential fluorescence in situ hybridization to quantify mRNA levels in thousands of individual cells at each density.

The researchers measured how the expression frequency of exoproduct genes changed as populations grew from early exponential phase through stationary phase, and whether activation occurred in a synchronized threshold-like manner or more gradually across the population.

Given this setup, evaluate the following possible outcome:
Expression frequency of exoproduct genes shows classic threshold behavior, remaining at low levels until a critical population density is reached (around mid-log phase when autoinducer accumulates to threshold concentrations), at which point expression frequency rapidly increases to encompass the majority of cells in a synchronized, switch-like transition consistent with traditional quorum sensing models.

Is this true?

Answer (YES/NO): NO